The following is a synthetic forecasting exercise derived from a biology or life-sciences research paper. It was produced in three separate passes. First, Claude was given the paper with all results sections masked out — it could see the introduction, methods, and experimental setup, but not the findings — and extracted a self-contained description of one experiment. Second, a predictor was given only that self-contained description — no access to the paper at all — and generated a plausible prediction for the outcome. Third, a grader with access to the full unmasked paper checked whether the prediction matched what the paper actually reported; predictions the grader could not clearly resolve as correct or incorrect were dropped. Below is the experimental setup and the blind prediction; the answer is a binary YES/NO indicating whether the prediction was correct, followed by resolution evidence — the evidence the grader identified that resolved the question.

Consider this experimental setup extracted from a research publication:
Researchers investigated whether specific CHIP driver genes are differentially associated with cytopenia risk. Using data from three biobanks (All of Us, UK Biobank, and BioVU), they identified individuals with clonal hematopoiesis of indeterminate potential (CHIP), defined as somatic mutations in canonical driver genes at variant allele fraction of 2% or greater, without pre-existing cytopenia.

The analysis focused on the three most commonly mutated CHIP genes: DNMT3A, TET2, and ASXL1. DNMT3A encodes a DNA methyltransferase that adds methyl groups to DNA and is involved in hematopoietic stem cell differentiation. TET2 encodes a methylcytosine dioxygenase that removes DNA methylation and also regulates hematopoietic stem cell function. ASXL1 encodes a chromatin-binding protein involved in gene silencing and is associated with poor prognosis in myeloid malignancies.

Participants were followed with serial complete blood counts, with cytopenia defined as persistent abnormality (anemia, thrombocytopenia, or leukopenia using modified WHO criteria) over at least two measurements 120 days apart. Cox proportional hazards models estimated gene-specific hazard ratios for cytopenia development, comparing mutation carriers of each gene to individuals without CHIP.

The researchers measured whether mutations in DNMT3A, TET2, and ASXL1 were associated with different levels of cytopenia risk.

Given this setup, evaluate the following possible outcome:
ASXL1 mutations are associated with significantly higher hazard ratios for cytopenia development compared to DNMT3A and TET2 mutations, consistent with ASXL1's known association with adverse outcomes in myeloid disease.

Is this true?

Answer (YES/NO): NO